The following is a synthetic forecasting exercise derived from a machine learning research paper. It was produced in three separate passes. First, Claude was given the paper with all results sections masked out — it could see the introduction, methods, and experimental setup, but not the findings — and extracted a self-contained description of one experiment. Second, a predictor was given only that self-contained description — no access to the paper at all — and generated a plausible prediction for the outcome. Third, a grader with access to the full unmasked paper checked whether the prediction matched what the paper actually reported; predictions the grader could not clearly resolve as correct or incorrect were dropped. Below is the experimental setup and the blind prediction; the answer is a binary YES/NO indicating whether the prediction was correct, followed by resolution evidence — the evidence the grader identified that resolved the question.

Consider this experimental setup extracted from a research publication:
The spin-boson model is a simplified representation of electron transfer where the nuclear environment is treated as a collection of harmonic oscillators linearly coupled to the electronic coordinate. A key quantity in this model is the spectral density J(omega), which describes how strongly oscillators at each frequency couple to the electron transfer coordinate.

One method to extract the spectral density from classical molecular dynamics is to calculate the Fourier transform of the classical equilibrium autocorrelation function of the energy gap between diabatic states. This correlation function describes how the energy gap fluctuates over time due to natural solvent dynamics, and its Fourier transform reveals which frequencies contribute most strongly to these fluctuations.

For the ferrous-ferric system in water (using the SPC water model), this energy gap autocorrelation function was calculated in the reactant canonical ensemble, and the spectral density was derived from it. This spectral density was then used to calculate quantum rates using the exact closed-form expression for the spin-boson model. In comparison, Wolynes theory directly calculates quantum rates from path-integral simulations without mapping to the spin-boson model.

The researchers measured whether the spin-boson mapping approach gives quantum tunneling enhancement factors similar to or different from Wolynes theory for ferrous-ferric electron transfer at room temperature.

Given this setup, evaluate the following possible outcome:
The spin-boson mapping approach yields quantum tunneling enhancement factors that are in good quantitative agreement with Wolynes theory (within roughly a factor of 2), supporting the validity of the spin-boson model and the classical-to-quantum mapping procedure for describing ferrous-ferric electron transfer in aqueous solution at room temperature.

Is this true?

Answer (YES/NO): YES